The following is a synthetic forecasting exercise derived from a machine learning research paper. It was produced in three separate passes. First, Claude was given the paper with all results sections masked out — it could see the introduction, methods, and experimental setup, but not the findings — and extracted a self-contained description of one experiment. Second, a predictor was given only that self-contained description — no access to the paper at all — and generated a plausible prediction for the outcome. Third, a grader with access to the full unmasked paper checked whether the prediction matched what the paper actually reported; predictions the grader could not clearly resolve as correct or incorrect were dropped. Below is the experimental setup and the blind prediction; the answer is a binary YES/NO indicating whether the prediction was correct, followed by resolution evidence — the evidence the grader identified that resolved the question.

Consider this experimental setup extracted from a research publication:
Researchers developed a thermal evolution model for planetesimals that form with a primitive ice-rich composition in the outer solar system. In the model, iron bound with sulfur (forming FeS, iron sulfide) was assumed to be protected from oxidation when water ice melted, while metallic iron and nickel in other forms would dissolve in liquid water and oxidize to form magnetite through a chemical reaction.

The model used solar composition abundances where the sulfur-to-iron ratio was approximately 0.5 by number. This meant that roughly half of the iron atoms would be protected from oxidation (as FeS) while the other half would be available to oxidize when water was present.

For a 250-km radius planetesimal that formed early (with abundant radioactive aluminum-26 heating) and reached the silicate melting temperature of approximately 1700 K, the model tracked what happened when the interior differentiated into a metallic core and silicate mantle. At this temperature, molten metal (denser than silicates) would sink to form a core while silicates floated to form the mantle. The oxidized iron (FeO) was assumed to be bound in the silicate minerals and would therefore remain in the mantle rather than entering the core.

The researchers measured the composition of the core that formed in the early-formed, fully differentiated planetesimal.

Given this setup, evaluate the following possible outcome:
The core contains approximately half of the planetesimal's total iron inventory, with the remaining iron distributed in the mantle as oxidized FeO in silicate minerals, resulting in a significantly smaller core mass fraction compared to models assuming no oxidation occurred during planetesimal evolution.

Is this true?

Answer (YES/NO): YES